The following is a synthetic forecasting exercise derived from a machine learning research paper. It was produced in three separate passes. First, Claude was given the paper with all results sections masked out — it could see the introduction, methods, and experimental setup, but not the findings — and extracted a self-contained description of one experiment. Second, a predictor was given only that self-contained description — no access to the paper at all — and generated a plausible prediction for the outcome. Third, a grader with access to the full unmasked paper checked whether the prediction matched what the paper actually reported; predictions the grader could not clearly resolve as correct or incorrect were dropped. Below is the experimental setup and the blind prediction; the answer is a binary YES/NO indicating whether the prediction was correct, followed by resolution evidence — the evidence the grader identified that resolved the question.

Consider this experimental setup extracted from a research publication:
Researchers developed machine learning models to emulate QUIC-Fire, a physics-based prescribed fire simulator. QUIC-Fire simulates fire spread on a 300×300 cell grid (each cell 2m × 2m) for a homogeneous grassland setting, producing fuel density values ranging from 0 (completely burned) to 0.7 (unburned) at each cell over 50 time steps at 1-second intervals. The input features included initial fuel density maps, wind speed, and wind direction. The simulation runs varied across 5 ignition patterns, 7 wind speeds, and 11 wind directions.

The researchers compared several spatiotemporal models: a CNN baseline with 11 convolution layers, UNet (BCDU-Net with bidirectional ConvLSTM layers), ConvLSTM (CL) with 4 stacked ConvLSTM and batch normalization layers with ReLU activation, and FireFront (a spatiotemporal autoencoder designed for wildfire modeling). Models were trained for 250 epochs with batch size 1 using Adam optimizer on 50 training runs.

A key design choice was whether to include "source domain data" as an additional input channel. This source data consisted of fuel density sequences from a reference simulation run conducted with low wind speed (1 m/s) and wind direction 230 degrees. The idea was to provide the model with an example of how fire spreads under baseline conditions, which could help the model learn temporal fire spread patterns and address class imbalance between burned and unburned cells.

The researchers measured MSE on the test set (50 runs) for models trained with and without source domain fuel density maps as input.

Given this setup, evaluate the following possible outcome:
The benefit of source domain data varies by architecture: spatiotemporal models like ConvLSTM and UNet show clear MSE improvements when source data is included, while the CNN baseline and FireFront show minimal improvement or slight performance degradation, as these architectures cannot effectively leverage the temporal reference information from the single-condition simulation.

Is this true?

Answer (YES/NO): NO